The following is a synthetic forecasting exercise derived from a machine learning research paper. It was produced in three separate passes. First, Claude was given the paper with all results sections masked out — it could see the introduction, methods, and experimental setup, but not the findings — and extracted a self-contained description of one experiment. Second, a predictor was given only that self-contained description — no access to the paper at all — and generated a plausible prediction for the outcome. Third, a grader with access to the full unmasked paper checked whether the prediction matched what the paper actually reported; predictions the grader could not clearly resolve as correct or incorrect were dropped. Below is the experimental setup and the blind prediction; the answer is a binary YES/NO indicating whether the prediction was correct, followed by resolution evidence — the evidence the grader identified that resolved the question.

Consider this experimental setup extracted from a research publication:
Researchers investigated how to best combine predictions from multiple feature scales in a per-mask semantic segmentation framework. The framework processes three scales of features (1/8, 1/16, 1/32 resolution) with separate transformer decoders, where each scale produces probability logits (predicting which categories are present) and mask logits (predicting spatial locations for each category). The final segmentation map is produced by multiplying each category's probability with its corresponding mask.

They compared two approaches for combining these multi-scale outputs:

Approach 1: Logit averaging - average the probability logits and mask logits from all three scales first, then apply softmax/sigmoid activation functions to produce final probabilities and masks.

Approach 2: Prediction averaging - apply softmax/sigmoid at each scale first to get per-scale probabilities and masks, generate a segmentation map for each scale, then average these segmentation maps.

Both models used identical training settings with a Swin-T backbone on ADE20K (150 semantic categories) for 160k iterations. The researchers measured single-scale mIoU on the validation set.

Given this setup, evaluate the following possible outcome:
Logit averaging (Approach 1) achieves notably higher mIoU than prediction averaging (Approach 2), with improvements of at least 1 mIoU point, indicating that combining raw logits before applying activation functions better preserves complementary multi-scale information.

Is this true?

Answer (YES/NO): NO